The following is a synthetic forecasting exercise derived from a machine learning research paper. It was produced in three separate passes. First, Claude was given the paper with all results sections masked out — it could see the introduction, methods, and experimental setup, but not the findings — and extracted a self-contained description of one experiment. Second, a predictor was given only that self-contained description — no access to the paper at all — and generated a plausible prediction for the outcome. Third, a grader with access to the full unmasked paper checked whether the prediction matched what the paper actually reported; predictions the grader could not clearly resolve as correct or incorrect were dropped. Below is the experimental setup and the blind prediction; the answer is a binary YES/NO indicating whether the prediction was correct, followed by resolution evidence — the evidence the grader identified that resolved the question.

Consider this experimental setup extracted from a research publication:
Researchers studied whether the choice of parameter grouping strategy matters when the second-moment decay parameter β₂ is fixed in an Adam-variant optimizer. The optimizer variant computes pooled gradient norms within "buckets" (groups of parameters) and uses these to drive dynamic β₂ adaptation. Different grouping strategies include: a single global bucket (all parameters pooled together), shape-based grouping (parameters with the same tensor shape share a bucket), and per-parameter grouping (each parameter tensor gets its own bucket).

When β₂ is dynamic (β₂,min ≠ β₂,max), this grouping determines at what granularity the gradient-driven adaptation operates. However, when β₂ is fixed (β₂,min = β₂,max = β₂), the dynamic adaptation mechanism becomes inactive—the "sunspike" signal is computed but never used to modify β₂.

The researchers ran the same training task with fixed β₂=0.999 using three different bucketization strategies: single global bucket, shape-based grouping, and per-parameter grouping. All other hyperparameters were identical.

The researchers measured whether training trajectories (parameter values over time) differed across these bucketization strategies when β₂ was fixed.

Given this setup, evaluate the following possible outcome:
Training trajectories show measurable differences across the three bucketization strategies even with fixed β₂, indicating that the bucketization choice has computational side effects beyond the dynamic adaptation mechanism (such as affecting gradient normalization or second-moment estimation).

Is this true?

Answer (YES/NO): NO